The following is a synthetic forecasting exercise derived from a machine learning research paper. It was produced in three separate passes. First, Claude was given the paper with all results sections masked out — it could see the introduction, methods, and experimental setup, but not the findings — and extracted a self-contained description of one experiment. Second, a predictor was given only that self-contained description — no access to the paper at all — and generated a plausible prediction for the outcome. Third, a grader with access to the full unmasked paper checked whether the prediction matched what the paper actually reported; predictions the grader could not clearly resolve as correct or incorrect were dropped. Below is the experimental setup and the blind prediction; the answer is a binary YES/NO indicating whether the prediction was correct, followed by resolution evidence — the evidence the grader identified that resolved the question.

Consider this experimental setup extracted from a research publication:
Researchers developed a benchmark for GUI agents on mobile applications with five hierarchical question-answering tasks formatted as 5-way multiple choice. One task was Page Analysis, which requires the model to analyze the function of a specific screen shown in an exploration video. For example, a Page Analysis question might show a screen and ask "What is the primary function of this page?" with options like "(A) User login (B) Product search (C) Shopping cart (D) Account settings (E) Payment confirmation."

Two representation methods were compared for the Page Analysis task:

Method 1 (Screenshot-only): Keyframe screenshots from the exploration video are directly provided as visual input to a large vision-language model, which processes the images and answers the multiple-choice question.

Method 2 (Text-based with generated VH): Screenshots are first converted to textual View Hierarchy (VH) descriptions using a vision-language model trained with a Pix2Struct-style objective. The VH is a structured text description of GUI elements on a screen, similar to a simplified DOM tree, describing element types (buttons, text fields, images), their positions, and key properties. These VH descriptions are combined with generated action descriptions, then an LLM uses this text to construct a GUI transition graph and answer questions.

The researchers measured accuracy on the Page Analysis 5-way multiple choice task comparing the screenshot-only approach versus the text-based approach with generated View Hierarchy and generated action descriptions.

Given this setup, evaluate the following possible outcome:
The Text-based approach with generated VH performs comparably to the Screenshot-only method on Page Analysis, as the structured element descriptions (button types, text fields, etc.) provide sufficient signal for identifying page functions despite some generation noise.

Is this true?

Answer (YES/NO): NO